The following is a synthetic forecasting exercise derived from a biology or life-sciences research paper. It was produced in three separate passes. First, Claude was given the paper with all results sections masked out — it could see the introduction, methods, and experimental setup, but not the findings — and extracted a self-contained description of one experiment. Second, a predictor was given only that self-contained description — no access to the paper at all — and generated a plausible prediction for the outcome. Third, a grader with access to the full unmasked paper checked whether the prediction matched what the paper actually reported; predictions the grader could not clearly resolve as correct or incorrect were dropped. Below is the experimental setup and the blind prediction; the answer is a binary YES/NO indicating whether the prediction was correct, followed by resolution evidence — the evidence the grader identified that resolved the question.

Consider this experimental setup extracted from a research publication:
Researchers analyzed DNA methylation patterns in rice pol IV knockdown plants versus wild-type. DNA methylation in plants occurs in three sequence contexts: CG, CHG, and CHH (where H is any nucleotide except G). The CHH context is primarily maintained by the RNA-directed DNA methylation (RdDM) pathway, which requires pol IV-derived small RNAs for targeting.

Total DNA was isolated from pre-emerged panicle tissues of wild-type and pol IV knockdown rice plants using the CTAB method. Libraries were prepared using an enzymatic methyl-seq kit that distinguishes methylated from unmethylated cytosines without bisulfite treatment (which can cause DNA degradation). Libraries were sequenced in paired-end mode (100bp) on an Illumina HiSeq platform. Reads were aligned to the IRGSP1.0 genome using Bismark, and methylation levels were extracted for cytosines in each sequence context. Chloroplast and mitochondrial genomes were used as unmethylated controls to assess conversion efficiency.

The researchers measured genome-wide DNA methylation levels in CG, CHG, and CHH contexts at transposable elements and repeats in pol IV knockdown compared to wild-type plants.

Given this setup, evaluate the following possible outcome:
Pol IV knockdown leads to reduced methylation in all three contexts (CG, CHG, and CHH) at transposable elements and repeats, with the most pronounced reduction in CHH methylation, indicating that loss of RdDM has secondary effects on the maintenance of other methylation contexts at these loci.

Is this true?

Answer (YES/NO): NO